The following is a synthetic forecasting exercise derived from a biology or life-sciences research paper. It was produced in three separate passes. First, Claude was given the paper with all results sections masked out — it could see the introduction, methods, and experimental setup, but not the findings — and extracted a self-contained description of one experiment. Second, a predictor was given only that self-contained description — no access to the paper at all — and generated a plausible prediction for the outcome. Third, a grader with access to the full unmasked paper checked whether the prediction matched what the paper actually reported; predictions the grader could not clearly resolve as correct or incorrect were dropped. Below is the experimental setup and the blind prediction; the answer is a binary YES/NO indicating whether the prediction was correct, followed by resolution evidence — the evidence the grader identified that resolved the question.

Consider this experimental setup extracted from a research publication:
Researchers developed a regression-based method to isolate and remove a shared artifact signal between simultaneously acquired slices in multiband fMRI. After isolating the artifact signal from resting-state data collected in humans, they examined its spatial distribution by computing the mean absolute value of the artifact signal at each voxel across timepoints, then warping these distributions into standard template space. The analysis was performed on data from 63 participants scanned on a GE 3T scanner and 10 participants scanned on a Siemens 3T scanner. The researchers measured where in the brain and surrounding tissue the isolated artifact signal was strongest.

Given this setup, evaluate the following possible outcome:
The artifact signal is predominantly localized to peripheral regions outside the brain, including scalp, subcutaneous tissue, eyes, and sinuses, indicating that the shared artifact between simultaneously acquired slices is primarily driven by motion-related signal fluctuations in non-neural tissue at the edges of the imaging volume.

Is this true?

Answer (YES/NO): NO